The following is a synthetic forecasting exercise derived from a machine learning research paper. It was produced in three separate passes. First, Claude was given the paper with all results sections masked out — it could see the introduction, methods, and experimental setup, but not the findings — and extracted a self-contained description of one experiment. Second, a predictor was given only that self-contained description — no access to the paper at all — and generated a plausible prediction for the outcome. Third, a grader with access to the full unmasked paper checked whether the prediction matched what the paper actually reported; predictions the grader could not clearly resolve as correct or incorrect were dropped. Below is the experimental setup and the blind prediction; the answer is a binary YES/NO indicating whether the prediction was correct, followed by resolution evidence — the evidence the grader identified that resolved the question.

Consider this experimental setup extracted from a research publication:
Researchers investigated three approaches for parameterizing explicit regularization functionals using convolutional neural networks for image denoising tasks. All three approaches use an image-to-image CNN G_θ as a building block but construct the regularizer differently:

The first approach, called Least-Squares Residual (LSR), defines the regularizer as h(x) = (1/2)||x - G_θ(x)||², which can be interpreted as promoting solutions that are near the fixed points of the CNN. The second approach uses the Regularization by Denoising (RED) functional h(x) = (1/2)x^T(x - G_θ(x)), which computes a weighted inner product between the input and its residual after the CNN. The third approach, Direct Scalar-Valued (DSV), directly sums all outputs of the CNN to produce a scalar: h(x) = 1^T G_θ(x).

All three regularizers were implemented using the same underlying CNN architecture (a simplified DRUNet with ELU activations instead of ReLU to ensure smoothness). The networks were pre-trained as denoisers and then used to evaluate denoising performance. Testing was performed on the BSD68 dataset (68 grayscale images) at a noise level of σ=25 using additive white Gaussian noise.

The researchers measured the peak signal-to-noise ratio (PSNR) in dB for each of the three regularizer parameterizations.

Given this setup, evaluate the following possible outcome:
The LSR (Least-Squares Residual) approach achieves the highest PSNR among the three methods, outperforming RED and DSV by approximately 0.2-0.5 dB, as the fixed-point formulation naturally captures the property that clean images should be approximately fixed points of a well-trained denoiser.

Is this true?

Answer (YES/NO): NO